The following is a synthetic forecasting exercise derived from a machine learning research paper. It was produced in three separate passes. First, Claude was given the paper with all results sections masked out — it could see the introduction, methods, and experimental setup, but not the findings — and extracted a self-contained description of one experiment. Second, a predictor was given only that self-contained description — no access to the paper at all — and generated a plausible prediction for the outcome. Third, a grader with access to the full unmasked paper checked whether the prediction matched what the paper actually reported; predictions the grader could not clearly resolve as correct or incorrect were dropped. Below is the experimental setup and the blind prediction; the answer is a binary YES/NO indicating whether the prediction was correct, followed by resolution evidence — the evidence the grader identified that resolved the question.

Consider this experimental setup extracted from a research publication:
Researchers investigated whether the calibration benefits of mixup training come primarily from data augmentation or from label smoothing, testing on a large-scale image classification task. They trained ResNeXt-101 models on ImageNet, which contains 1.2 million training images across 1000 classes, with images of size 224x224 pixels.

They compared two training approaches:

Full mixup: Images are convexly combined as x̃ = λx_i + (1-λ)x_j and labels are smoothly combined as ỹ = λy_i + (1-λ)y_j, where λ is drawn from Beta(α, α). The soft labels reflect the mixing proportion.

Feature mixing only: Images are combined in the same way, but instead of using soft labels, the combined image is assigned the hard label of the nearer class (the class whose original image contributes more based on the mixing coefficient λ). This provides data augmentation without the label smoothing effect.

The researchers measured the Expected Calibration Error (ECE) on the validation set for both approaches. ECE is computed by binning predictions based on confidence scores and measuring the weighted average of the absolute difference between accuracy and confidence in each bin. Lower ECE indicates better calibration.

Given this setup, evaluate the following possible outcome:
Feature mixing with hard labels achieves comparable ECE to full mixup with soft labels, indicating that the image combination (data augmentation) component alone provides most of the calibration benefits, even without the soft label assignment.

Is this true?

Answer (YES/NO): NO